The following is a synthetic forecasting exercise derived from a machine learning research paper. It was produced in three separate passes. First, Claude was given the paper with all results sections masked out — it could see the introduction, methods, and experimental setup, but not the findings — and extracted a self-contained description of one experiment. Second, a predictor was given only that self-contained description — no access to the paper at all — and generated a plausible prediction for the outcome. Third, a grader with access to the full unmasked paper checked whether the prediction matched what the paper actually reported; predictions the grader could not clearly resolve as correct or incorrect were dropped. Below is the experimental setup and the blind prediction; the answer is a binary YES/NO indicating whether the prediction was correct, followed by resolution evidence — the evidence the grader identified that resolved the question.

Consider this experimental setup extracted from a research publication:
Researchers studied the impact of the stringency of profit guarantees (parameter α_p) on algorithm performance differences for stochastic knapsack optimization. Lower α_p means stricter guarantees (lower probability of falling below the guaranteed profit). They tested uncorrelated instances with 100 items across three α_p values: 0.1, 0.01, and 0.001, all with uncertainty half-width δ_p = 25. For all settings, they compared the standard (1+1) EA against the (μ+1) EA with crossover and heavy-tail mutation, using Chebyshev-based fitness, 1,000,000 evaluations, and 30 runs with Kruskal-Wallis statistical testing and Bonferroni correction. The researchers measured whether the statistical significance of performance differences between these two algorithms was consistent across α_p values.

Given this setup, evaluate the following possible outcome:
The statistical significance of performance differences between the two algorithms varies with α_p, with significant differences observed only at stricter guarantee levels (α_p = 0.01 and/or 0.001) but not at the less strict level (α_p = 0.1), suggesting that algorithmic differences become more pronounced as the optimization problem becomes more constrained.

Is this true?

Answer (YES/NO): NO